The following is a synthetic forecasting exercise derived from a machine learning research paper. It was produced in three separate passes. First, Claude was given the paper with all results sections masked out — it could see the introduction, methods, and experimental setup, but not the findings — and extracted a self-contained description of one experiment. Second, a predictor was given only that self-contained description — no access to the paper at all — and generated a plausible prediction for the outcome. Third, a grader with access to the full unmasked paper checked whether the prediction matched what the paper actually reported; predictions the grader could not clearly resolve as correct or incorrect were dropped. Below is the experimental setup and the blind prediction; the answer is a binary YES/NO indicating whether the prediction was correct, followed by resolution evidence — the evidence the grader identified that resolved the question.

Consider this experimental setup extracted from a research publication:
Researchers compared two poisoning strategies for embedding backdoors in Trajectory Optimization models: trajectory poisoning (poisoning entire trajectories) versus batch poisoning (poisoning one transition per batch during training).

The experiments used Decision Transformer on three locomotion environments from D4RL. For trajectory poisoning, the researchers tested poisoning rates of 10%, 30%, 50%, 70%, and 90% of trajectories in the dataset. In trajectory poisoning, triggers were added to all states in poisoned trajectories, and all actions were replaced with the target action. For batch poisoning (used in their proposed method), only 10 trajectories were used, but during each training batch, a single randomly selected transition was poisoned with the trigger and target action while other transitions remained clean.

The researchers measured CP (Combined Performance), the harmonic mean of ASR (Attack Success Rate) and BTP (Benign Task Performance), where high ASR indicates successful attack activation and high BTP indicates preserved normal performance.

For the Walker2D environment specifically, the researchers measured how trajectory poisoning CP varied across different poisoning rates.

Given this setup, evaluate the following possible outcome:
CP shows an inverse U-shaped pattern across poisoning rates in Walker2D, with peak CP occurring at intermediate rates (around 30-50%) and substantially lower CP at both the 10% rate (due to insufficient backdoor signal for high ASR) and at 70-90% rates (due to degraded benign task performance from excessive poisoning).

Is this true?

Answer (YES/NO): NO